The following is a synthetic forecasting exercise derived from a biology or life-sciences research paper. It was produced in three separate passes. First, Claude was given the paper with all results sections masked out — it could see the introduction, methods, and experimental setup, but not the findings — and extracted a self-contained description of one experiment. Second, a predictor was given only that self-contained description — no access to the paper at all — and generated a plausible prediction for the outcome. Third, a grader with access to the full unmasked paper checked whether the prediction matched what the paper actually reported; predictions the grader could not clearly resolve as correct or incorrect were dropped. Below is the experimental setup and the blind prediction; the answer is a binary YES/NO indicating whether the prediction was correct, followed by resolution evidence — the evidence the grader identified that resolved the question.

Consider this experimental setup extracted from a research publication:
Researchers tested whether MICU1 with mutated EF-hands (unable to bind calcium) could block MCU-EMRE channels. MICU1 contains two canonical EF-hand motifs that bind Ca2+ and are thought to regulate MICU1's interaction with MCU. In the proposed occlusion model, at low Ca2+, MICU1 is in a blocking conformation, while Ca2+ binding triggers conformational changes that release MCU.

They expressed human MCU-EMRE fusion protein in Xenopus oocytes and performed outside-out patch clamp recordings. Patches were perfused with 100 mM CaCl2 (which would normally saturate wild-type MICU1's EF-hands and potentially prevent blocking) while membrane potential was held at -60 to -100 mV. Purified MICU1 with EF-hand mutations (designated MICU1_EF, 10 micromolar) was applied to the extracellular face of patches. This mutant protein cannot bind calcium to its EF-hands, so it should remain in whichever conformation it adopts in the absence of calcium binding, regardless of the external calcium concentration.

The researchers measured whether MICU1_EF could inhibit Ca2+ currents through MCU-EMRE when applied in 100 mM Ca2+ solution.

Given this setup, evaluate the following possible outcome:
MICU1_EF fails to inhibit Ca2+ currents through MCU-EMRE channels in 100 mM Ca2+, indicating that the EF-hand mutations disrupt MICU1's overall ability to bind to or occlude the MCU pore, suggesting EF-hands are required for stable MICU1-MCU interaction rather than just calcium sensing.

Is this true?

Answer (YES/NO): NO